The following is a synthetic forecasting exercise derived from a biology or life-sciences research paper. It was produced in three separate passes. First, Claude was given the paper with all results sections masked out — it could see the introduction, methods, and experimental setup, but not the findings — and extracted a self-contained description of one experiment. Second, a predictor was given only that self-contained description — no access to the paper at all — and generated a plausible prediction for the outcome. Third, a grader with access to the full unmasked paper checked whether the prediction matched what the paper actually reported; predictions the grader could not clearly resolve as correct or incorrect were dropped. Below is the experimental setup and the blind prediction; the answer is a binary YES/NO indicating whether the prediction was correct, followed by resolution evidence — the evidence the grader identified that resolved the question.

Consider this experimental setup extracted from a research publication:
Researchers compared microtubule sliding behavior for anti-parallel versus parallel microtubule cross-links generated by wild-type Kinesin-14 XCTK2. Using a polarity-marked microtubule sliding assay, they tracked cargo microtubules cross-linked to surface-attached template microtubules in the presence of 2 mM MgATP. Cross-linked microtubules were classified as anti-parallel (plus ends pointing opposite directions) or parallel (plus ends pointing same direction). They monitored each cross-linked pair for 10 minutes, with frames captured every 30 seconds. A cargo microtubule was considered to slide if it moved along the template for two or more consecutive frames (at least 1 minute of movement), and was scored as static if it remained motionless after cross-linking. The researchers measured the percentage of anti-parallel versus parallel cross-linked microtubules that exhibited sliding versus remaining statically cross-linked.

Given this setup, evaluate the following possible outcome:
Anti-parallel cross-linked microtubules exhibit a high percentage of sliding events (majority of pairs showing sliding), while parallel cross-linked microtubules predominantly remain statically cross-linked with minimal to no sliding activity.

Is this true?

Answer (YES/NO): YES